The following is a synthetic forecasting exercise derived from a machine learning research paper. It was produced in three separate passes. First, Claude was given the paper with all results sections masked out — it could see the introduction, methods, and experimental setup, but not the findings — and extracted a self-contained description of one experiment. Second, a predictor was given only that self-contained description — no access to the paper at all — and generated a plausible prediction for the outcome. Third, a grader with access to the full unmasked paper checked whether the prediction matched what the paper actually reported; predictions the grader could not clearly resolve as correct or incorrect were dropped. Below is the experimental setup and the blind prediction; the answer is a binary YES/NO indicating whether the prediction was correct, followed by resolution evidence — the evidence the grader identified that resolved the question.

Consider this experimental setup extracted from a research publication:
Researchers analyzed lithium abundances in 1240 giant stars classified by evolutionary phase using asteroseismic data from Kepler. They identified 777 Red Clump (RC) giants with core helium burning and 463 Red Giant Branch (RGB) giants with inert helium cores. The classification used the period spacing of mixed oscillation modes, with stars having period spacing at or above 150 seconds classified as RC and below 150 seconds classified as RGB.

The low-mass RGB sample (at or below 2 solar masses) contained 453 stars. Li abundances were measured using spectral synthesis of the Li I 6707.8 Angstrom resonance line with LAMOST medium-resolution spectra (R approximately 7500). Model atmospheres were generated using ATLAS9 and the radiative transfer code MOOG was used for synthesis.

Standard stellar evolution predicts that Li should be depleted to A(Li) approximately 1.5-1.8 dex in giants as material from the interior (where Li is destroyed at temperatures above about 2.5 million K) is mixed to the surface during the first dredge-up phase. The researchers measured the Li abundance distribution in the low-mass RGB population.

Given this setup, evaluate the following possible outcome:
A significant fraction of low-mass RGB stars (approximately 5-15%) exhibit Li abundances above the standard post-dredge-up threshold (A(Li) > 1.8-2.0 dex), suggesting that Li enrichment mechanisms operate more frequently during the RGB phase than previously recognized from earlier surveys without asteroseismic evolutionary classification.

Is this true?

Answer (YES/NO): NO